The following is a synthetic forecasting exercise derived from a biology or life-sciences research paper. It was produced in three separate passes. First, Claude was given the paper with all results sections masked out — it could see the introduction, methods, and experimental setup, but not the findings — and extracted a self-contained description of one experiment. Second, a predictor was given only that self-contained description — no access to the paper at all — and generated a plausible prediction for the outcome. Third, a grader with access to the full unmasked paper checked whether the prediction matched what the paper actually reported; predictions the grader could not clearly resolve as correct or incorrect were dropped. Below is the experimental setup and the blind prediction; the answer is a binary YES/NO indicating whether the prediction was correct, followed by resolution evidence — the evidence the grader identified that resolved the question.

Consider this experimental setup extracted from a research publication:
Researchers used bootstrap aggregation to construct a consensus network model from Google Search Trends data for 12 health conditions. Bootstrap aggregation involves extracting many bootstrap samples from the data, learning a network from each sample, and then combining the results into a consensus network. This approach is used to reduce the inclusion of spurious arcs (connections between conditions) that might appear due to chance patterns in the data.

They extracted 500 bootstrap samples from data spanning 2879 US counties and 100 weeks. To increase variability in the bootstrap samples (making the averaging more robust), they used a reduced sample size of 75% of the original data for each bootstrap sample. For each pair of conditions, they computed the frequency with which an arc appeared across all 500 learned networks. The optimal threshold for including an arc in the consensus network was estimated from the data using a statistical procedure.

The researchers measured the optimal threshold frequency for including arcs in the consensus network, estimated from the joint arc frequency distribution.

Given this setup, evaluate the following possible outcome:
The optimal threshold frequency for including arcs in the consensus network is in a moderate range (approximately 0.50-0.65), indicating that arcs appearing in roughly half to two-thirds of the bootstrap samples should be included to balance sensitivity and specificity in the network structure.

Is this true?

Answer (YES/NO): YES